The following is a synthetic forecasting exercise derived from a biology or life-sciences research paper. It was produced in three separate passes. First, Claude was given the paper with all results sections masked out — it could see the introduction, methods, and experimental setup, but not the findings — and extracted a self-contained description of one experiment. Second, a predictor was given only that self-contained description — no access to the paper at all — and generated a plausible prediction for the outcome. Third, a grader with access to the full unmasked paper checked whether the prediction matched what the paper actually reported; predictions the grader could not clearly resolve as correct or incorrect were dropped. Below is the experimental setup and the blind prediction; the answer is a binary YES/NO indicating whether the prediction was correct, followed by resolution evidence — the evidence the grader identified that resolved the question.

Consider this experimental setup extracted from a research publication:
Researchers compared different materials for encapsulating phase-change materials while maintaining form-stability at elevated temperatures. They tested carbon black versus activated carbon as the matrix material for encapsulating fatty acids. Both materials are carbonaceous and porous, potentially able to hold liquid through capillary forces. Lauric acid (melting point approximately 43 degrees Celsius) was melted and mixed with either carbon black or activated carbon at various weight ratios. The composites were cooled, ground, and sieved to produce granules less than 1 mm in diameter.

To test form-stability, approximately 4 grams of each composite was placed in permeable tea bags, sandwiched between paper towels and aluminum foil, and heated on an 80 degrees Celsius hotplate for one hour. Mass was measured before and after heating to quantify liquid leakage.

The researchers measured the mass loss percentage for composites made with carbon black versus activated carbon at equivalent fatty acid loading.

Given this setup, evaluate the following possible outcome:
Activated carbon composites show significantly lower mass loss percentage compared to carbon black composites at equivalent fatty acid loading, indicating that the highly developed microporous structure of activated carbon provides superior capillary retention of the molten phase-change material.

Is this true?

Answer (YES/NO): NO